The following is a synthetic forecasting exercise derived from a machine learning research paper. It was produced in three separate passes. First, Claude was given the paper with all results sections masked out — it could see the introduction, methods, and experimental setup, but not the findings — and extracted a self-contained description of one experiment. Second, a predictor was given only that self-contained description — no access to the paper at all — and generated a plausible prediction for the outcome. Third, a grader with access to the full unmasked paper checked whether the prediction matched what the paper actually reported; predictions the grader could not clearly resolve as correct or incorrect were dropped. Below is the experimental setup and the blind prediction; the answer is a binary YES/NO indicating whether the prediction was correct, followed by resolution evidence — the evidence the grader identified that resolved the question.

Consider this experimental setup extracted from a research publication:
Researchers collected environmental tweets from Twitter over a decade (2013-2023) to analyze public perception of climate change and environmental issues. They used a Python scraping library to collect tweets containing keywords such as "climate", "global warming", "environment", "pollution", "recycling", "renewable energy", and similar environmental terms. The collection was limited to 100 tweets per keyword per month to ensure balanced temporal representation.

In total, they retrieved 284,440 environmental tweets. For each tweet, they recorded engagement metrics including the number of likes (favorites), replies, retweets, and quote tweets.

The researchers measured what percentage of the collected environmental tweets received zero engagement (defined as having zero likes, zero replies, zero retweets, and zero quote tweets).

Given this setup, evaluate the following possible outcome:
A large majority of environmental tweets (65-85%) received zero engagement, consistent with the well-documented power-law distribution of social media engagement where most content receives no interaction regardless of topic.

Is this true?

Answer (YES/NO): NO